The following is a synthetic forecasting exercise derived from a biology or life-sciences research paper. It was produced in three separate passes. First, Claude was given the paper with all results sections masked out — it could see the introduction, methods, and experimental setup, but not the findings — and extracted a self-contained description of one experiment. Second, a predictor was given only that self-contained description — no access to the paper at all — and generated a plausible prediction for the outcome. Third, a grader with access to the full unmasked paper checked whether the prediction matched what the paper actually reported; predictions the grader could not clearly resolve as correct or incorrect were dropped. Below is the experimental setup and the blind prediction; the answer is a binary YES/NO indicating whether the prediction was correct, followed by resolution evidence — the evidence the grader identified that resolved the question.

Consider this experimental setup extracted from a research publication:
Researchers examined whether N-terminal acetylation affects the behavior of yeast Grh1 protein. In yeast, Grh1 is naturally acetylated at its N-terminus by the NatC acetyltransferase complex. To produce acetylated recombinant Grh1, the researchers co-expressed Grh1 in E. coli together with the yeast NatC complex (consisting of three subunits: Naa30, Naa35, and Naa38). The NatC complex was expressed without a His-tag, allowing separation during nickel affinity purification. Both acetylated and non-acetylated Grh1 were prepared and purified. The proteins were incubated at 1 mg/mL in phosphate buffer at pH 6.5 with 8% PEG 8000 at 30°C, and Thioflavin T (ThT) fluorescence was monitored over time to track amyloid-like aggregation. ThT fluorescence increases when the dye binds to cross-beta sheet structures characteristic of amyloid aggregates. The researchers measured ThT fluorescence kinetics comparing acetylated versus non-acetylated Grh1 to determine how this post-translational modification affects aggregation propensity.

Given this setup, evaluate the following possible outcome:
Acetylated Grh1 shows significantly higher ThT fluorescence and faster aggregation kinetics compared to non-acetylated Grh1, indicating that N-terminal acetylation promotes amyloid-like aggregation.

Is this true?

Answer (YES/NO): NO